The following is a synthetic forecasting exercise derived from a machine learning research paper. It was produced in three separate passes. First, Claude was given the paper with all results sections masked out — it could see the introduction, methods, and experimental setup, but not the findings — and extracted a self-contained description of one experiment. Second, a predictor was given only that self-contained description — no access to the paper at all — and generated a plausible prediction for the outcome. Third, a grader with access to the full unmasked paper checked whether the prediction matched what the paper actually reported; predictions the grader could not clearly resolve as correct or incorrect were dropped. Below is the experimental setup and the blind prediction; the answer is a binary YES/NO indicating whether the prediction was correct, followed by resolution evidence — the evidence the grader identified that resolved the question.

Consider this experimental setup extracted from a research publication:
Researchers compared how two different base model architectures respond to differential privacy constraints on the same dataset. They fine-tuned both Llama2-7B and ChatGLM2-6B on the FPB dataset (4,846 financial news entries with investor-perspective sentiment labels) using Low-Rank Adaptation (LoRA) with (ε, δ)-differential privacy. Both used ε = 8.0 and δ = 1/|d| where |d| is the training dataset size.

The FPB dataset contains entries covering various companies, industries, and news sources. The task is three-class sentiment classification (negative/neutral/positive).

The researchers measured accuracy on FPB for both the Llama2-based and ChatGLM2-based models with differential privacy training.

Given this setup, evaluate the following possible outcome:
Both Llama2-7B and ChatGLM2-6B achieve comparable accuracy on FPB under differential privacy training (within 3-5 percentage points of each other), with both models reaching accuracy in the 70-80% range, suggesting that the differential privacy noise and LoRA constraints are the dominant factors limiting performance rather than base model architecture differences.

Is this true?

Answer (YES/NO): NO